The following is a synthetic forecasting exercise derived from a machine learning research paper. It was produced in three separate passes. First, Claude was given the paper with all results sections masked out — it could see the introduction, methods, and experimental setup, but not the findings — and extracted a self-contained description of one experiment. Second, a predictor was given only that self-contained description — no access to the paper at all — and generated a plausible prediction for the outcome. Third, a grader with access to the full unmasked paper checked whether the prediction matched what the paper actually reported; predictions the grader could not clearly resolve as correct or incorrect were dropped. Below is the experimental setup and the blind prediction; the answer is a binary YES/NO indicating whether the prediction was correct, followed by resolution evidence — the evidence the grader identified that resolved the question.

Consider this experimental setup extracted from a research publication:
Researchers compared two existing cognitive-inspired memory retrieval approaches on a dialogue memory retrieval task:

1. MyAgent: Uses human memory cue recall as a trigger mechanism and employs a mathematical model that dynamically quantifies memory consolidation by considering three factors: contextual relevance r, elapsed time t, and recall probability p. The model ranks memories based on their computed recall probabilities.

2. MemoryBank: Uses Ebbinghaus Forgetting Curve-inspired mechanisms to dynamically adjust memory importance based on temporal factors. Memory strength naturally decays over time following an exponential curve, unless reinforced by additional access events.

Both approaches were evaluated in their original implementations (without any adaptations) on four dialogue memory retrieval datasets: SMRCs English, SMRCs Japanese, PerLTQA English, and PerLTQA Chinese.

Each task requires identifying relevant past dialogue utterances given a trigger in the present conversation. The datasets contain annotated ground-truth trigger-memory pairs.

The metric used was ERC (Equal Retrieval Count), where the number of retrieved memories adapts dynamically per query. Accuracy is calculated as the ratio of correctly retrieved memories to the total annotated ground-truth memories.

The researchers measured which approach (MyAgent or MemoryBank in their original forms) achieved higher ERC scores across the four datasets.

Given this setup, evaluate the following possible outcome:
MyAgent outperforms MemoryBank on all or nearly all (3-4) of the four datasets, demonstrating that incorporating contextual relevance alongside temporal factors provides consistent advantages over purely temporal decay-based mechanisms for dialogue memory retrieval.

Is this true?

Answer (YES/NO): YES